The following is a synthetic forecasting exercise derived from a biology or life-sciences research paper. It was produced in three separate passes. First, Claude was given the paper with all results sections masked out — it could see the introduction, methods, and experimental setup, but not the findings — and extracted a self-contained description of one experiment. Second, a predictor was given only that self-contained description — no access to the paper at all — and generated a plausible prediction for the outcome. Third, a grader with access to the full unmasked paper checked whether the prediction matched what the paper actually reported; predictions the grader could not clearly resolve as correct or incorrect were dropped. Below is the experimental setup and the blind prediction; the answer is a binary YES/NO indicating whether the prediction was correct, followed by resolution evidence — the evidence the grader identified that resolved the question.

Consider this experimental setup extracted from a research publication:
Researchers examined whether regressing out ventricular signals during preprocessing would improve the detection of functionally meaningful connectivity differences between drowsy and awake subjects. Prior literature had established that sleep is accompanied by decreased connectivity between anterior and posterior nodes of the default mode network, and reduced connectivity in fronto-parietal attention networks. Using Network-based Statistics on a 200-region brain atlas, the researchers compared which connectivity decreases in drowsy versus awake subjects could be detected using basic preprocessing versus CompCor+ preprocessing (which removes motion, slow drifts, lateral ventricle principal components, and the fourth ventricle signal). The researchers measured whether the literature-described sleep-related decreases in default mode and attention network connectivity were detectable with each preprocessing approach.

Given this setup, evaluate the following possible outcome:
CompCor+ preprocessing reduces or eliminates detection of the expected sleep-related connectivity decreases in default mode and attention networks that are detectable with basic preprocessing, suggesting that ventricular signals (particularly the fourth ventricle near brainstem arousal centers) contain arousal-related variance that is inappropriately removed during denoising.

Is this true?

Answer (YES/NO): NO